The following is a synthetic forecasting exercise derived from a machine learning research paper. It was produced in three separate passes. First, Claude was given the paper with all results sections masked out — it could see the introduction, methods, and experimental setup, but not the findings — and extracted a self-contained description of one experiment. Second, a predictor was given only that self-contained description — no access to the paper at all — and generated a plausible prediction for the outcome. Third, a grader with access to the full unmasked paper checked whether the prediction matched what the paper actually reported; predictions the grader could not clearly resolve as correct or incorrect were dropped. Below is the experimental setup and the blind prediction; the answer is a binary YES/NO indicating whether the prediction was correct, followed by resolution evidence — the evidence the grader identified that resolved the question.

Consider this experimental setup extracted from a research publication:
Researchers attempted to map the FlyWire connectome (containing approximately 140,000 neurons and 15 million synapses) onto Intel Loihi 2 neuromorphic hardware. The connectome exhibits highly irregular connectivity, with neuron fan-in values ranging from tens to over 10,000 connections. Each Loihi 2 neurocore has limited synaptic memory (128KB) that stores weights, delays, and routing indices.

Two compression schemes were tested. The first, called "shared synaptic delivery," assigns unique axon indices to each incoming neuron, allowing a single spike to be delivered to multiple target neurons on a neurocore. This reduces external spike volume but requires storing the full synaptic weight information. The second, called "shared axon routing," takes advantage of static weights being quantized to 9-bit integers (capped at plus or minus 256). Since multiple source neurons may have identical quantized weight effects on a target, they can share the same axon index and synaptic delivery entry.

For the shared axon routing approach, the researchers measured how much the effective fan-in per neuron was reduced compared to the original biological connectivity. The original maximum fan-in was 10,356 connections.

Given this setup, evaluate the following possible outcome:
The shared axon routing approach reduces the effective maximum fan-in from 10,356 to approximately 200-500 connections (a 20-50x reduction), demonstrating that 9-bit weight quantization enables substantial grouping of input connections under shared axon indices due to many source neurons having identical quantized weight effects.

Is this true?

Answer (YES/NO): NO